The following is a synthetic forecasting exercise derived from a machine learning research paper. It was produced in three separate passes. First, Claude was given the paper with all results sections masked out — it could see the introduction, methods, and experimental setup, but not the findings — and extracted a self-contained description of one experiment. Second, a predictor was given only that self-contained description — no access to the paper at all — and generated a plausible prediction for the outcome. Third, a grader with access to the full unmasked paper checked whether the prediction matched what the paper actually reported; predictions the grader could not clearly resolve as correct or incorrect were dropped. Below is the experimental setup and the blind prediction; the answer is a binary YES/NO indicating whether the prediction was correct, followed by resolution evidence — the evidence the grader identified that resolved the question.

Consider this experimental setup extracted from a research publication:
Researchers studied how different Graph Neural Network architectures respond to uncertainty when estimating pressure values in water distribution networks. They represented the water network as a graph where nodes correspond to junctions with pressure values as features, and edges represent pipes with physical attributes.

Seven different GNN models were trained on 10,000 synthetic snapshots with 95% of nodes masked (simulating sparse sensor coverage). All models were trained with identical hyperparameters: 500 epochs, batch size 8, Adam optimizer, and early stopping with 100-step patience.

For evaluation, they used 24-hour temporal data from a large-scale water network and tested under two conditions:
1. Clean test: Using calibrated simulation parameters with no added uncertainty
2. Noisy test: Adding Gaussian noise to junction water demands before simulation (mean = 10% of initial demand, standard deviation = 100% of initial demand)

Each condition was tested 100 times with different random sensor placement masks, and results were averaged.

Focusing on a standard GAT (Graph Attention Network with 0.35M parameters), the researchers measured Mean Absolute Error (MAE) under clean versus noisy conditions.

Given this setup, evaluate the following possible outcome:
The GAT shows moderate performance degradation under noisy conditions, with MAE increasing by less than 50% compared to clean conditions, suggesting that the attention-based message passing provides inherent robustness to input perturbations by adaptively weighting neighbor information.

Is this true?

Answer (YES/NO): NO